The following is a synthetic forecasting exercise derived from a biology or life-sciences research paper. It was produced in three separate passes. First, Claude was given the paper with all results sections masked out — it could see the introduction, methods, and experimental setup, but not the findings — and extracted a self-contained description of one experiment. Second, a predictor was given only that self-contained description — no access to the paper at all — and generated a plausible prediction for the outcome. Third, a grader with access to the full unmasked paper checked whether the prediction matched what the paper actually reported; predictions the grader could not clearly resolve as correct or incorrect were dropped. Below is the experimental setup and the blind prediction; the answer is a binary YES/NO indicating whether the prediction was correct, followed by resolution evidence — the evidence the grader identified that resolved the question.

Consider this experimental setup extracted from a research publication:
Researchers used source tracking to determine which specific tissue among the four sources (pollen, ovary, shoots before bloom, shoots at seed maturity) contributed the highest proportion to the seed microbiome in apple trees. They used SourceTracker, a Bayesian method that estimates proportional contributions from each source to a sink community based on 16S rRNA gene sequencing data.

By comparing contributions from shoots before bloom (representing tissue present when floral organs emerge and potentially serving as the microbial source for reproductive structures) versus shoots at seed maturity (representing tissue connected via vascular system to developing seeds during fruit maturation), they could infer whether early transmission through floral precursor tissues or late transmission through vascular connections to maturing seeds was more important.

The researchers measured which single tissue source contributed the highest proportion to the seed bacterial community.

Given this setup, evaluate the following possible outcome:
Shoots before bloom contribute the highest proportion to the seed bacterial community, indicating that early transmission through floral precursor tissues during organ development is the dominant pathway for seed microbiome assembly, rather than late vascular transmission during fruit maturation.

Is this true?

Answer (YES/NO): NO